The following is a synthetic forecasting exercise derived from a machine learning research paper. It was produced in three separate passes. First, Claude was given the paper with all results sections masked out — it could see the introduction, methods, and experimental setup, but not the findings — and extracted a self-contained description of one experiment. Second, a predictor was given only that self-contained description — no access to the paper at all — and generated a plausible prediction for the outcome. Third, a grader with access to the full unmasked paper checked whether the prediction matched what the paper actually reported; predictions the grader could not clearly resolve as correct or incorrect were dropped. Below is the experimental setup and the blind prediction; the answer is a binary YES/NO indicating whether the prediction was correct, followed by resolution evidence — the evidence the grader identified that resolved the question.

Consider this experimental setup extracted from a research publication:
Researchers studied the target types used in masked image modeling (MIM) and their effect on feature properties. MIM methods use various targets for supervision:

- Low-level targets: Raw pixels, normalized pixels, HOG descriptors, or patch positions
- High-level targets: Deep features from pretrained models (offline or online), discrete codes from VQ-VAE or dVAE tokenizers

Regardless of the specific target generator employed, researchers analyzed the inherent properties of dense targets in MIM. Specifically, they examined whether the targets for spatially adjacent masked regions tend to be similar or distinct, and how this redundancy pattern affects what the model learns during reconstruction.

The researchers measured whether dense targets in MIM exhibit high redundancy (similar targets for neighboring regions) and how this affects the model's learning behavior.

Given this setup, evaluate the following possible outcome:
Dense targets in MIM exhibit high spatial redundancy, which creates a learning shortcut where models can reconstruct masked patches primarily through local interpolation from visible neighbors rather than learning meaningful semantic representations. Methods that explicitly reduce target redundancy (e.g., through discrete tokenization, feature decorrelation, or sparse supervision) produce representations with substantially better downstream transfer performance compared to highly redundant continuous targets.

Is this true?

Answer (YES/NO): NO